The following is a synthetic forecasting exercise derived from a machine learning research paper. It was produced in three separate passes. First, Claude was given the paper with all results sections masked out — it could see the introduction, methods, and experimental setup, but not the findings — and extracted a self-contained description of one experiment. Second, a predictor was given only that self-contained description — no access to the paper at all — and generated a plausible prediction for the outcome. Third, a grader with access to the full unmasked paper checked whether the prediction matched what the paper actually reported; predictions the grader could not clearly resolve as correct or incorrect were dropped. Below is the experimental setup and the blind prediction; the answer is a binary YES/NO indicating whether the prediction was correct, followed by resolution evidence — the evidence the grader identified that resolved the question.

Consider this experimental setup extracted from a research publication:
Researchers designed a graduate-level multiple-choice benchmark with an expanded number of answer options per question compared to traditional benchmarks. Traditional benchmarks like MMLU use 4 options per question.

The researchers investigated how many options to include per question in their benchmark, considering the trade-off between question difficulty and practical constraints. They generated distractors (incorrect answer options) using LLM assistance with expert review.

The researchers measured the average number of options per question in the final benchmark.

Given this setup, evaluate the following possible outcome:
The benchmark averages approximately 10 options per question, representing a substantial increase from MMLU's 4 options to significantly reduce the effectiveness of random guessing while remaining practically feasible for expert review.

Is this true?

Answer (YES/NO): YES